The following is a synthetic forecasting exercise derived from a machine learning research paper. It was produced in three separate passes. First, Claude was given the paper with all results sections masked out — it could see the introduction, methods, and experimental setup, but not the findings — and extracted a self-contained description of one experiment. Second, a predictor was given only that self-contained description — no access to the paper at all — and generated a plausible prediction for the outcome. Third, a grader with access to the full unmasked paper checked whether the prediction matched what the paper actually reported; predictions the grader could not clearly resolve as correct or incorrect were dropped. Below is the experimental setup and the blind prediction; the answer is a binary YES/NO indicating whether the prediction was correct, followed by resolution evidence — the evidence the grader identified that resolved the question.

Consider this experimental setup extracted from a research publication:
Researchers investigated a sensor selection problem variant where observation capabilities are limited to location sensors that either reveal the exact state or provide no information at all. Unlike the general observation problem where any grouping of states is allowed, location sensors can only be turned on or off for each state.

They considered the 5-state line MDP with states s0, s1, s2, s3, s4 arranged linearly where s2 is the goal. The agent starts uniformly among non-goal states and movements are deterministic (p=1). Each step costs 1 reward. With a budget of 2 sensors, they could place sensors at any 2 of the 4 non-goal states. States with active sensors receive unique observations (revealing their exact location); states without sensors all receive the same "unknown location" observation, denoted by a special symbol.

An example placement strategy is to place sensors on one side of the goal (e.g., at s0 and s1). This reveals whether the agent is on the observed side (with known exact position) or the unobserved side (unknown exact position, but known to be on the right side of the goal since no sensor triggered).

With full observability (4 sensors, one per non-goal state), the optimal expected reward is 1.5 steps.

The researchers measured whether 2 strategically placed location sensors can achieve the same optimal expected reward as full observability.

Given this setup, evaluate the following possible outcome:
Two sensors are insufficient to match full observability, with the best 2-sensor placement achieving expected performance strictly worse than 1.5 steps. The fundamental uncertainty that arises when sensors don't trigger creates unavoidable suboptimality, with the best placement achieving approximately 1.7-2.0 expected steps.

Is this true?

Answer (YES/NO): NO